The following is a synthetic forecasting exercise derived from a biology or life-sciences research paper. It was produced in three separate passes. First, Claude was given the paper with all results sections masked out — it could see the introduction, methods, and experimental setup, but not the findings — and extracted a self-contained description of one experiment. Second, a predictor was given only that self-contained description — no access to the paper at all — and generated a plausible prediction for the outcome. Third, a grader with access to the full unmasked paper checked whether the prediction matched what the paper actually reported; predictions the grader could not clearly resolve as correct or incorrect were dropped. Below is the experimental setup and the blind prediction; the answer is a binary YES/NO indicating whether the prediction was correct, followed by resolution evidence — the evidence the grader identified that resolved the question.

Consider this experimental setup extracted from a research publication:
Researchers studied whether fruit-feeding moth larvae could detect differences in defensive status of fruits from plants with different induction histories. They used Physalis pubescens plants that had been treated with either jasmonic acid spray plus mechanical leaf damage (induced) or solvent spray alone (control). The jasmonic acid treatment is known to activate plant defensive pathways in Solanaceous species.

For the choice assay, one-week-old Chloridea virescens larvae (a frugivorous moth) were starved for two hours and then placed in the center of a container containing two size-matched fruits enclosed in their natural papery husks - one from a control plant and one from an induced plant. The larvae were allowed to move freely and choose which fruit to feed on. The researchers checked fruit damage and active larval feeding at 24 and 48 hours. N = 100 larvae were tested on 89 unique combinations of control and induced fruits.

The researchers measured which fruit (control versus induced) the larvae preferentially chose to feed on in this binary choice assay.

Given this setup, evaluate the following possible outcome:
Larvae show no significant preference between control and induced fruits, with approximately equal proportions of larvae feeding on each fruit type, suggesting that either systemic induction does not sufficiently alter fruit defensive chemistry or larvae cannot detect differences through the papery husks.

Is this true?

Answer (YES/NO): NO